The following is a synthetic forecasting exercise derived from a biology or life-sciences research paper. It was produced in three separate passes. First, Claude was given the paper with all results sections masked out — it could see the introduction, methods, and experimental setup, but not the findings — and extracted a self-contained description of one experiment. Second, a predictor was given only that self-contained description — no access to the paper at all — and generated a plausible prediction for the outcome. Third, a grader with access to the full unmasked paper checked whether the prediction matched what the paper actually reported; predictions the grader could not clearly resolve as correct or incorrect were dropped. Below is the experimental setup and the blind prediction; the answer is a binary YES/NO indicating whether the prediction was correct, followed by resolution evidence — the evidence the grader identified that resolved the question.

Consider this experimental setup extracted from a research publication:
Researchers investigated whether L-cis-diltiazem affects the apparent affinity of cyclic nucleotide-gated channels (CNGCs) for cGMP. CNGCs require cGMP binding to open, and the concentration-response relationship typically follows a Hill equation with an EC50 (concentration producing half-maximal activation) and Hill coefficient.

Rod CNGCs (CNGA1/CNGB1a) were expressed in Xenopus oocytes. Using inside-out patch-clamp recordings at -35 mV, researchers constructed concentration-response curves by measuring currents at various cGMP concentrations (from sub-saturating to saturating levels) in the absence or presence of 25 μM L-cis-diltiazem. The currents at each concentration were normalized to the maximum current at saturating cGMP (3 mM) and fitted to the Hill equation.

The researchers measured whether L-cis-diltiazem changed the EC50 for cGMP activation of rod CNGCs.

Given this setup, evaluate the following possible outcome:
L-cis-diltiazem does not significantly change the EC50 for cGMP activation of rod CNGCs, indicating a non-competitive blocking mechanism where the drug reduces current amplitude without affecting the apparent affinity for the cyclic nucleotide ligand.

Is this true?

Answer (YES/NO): YES